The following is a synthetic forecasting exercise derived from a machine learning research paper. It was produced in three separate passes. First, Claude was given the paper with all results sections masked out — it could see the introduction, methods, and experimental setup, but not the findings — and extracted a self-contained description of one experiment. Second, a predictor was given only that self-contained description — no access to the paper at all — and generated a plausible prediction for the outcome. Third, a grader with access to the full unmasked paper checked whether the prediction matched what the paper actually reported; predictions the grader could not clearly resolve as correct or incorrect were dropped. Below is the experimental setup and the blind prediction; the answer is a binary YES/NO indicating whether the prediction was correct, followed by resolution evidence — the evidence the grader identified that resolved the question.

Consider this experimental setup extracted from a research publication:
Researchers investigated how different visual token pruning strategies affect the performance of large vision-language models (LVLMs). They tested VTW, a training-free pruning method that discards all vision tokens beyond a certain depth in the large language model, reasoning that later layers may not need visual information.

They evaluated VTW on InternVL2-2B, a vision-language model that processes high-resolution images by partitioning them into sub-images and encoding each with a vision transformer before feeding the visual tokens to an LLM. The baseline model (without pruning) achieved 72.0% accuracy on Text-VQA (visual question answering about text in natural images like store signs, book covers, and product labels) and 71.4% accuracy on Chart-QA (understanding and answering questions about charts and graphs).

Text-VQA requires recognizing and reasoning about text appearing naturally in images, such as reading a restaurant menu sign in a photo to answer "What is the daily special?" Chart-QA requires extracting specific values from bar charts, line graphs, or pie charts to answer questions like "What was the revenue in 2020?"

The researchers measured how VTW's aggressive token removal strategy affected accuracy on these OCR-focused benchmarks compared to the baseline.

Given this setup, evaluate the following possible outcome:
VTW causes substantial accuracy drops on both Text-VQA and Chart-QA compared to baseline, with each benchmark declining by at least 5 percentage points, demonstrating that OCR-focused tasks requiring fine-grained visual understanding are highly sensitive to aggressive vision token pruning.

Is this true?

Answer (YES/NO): YES